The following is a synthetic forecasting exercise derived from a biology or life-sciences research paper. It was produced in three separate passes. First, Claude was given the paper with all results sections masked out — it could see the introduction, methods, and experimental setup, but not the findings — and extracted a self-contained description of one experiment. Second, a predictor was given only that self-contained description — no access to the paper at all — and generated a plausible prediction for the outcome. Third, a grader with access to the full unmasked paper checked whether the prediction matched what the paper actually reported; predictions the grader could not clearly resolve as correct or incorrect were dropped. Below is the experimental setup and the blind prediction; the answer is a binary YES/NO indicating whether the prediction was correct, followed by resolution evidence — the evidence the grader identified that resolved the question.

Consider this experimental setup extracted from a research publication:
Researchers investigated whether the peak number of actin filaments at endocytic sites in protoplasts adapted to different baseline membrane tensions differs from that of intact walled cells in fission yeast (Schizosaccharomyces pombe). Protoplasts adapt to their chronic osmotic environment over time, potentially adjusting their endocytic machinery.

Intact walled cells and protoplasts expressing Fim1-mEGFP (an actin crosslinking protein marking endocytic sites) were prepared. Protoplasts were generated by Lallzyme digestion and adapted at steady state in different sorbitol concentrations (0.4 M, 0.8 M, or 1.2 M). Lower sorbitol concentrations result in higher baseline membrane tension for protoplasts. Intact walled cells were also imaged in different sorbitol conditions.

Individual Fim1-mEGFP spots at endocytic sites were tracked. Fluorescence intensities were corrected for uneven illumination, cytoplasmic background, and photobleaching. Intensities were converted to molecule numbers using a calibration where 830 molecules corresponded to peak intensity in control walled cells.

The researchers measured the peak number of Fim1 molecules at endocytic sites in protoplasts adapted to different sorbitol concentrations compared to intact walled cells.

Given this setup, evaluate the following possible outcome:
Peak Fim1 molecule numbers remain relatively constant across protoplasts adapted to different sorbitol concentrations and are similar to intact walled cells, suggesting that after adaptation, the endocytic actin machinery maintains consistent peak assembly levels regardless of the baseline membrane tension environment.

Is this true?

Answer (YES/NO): NO